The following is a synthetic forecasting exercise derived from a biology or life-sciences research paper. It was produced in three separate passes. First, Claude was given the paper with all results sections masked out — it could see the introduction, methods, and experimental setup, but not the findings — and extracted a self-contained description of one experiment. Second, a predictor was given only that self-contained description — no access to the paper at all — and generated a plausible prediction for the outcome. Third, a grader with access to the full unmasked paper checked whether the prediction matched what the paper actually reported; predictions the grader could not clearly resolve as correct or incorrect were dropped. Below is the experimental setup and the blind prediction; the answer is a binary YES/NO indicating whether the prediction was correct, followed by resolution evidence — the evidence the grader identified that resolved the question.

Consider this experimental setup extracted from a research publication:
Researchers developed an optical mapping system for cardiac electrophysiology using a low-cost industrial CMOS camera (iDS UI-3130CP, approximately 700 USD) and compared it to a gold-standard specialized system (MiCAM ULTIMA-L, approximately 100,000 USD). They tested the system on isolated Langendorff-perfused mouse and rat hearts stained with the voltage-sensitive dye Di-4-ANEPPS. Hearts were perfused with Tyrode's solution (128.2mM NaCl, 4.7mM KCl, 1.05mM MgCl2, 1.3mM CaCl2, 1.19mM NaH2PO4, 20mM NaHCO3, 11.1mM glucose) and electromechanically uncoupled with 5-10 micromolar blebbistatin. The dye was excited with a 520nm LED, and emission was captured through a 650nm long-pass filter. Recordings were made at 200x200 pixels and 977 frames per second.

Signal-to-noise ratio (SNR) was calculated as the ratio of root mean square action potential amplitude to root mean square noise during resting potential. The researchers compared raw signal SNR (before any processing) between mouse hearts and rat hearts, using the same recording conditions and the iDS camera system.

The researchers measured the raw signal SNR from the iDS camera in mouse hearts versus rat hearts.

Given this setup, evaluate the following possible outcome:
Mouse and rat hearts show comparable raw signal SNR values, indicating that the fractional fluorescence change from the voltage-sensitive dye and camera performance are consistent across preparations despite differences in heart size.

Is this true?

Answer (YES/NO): NO